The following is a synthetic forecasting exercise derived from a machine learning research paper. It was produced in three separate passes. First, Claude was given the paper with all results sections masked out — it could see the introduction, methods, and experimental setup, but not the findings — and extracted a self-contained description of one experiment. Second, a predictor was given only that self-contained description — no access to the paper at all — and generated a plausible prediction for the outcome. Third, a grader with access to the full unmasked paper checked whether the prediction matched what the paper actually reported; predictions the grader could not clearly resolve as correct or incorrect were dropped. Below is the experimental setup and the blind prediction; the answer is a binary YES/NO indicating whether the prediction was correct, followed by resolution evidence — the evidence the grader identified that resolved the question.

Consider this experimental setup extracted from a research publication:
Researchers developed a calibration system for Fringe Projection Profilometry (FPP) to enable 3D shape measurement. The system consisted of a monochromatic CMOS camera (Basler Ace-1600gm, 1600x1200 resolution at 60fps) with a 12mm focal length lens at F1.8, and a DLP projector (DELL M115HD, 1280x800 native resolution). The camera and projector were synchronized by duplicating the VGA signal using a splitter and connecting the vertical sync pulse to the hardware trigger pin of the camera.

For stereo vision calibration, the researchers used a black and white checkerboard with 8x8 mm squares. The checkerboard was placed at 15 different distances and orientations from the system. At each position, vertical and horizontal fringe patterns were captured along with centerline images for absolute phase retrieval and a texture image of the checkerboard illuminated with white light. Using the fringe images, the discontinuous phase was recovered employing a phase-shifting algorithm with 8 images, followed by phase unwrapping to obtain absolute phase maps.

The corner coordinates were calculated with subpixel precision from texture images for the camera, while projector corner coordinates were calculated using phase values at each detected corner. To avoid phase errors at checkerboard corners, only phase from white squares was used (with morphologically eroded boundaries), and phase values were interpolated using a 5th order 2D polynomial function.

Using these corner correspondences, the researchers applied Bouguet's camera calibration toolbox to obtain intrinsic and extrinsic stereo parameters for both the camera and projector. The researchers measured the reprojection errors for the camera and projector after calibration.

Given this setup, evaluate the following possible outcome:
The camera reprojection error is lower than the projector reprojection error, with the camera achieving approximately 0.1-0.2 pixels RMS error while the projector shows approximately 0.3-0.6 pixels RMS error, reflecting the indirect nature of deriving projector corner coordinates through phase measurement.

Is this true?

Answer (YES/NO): NO